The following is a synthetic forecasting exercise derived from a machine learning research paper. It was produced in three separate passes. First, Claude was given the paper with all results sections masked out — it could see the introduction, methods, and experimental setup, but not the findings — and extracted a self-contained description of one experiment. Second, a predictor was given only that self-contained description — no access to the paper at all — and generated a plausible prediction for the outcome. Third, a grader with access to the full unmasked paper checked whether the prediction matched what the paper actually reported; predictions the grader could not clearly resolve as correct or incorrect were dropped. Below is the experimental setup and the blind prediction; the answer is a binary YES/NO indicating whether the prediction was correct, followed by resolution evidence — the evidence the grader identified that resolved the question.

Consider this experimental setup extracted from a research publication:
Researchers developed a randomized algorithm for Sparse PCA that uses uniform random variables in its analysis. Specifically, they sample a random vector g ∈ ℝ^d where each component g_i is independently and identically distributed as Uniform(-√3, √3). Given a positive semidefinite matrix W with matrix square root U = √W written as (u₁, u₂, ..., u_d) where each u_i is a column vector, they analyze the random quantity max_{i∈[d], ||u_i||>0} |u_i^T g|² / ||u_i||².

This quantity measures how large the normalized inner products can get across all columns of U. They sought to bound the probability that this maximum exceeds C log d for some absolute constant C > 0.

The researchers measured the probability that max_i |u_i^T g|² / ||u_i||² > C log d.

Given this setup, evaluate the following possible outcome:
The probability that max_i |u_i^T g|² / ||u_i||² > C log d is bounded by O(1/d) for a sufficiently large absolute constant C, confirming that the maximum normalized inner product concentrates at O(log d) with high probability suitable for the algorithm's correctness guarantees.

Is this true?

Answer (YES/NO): NO